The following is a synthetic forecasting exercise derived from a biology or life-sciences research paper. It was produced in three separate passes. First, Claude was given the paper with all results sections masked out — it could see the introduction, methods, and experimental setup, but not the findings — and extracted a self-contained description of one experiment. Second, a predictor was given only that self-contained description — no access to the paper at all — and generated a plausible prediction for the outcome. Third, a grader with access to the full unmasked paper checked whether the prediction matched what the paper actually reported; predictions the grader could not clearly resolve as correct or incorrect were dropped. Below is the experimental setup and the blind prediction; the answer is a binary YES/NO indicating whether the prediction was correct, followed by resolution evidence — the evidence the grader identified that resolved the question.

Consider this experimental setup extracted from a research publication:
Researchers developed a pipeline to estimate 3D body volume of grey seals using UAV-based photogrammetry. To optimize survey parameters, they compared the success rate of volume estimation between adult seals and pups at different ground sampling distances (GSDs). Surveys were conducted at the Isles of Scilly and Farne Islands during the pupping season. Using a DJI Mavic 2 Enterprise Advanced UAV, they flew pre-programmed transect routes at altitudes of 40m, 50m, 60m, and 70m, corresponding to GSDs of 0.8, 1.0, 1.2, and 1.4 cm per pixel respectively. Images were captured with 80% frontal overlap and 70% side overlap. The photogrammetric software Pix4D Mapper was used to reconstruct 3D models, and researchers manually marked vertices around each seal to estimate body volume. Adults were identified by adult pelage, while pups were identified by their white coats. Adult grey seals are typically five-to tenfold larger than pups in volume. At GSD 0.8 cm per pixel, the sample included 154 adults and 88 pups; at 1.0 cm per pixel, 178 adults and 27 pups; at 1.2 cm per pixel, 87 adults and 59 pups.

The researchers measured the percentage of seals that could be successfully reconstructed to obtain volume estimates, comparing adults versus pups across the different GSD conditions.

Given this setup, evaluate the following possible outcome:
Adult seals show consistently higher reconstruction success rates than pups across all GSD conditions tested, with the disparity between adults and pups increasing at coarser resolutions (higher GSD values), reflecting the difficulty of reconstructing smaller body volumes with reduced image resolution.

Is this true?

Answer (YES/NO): NO